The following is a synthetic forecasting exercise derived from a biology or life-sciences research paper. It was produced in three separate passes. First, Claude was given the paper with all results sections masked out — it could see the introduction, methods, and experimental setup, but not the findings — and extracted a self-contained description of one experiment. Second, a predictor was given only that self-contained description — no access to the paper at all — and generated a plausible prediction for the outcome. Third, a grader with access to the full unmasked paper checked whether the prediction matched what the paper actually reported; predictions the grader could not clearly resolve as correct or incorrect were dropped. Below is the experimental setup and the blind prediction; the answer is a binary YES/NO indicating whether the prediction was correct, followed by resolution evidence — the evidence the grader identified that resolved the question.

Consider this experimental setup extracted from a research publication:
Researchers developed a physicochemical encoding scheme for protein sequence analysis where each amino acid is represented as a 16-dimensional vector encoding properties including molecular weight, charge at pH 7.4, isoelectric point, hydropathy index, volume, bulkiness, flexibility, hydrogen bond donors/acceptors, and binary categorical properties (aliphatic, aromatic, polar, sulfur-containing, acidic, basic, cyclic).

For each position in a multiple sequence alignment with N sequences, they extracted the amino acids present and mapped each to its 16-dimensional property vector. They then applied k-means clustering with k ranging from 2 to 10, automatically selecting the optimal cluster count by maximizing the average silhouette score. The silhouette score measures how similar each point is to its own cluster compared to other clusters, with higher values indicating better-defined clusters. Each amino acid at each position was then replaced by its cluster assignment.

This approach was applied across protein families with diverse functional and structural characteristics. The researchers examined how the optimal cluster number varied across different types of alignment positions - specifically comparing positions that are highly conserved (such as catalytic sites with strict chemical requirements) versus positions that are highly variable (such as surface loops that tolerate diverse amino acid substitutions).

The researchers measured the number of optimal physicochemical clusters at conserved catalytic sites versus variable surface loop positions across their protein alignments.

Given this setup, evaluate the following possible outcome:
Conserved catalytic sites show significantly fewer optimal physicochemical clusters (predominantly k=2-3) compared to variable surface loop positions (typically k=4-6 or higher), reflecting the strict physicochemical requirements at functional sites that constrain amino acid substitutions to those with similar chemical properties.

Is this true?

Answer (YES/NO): YES